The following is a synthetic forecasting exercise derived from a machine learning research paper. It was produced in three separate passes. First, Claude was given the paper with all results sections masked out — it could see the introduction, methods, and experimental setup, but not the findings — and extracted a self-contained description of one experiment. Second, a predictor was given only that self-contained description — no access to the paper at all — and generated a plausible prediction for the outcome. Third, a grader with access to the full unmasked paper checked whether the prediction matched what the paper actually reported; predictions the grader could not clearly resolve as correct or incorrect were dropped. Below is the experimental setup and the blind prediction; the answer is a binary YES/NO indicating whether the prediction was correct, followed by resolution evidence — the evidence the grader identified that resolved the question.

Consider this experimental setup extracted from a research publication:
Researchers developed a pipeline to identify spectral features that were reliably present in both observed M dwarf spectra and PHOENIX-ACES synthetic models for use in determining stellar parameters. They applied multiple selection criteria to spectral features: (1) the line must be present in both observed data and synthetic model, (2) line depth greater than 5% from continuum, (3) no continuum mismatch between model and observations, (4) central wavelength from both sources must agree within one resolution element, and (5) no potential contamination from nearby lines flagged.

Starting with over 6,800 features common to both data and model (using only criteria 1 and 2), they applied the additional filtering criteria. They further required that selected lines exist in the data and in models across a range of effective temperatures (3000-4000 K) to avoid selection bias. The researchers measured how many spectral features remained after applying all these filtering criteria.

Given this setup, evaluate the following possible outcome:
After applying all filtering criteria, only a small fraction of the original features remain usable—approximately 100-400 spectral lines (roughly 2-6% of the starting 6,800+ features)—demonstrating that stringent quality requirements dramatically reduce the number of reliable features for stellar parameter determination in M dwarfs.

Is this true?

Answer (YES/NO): NO